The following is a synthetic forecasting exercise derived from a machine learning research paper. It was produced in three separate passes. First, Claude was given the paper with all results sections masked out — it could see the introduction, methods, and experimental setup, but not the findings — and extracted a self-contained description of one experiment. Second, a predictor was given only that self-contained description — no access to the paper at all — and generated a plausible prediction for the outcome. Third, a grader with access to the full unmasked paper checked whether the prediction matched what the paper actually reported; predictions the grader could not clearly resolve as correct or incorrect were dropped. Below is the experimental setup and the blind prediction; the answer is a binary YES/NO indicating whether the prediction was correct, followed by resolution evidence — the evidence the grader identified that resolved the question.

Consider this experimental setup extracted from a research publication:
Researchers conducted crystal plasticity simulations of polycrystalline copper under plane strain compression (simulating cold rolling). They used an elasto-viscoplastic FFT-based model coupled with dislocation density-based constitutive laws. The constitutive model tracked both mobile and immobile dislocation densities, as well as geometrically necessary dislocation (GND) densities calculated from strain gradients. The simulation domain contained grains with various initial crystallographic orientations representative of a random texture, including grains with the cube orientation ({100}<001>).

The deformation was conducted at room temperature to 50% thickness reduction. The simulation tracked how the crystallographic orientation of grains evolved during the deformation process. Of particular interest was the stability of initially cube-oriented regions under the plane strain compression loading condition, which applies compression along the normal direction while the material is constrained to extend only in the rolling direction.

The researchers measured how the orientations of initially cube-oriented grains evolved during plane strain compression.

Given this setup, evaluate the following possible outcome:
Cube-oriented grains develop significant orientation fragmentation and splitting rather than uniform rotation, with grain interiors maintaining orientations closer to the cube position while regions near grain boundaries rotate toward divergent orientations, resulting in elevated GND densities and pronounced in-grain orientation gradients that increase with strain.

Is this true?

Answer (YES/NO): NO